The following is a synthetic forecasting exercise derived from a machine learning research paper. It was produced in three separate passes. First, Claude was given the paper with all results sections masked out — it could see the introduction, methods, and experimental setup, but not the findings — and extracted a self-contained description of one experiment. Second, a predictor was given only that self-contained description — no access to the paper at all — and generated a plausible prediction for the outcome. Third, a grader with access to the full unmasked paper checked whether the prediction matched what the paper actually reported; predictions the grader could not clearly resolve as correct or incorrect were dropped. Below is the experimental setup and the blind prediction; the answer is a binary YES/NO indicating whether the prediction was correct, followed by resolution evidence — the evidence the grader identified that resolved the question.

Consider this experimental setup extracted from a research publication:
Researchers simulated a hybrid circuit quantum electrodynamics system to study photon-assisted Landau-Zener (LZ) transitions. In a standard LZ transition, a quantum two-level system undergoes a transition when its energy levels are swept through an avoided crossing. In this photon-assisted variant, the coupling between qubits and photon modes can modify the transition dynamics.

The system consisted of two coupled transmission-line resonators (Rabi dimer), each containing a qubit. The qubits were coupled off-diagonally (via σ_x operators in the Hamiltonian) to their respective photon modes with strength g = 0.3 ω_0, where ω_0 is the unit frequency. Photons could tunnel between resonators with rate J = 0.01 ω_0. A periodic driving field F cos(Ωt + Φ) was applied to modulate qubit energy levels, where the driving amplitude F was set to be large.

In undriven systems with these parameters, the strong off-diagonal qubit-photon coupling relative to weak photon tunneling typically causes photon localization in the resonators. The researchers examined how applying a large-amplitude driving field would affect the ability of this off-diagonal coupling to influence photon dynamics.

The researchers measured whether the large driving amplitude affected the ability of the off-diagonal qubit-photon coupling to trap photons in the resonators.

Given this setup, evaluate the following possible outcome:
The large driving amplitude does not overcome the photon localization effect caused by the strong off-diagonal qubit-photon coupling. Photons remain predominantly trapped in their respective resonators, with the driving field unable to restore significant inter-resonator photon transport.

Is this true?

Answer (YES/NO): NO